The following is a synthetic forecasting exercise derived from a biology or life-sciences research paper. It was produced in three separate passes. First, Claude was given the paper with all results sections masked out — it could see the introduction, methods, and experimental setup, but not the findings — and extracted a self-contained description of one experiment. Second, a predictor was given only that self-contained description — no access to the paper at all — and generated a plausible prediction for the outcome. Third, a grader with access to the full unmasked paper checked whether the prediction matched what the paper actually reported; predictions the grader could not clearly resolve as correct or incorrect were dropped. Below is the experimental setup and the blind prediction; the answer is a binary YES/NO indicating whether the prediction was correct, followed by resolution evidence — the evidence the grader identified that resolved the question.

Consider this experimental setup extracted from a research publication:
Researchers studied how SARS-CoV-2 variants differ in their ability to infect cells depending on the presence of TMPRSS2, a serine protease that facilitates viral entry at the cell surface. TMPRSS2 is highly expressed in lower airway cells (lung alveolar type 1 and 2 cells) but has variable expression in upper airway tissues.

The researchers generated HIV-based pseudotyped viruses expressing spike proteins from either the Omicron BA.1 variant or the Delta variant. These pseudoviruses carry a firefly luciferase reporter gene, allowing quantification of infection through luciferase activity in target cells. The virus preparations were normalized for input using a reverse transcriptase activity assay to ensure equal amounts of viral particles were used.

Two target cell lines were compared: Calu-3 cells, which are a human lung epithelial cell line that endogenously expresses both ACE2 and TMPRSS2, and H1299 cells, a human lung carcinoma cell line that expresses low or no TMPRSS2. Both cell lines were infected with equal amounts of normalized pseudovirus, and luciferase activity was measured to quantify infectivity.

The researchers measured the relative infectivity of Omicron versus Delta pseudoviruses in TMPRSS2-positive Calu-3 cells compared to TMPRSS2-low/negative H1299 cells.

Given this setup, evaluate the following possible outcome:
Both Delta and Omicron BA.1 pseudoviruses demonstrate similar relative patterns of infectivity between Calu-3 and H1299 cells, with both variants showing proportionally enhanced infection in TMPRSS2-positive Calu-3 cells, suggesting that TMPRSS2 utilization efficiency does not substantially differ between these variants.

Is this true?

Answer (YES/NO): NO